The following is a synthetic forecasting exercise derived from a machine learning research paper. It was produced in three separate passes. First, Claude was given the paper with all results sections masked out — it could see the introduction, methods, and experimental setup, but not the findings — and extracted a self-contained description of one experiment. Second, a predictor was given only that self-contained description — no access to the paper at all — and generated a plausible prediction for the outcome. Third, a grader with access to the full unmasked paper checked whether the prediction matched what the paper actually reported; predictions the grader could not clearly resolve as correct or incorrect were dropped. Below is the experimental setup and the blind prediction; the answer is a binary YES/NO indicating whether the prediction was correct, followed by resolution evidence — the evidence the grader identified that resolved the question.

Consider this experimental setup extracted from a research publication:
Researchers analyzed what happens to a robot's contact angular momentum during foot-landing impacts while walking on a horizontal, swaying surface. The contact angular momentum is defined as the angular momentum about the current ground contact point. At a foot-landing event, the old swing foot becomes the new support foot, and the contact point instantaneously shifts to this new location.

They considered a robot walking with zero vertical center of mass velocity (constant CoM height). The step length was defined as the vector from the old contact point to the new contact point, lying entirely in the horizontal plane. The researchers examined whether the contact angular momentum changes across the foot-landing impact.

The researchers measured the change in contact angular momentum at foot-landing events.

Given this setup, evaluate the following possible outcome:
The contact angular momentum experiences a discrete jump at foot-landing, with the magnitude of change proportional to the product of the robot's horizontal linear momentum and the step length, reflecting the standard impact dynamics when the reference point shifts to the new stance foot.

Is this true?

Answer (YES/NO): NO